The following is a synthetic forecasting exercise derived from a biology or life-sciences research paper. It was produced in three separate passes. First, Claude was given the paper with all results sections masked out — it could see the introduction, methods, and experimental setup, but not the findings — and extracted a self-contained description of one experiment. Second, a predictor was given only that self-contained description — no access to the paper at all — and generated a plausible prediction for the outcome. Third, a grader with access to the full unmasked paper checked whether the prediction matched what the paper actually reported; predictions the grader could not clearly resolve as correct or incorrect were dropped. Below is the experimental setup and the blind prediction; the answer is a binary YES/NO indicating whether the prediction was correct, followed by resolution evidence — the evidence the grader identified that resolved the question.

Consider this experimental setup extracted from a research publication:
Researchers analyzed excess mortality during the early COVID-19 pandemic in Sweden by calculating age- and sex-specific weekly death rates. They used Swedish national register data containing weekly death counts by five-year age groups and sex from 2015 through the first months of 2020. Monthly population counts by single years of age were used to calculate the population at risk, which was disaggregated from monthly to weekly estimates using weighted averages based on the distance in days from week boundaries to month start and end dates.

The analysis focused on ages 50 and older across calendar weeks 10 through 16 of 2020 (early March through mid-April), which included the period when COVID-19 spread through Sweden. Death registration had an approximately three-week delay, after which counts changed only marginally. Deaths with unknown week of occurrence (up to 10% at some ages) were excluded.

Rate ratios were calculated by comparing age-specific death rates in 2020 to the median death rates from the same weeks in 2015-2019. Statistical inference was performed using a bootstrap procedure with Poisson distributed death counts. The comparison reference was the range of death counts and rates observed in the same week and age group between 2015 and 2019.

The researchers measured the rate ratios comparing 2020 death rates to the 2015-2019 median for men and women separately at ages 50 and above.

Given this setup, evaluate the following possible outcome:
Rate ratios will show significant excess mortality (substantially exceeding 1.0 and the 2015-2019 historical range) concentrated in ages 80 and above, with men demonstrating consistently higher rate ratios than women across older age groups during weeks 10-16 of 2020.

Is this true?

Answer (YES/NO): YES